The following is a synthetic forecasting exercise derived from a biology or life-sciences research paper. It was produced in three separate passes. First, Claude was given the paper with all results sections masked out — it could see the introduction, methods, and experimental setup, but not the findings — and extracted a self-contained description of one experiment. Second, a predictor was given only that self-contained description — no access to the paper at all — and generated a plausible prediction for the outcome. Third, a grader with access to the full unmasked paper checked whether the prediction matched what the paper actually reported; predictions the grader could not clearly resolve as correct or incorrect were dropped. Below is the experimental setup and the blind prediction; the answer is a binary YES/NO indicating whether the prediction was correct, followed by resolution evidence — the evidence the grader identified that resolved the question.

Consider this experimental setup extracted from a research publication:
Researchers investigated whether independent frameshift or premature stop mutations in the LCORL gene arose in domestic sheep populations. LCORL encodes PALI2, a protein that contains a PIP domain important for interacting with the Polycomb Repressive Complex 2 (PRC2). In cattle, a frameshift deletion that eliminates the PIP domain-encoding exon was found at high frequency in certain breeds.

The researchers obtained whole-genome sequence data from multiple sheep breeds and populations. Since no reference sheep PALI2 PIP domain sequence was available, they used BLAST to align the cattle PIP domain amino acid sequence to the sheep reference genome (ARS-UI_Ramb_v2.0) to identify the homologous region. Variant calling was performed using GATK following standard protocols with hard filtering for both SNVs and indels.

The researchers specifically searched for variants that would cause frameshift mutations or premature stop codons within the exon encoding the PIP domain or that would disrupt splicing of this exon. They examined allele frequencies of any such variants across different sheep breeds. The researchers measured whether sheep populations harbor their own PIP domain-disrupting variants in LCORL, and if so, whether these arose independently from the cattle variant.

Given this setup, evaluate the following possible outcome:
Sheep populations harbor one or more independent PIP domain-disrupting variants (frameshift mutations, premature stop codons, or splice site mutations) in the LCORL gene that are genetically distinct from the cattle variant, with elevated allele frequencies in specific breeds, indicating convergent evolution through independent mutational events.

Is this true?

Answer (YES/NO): YES